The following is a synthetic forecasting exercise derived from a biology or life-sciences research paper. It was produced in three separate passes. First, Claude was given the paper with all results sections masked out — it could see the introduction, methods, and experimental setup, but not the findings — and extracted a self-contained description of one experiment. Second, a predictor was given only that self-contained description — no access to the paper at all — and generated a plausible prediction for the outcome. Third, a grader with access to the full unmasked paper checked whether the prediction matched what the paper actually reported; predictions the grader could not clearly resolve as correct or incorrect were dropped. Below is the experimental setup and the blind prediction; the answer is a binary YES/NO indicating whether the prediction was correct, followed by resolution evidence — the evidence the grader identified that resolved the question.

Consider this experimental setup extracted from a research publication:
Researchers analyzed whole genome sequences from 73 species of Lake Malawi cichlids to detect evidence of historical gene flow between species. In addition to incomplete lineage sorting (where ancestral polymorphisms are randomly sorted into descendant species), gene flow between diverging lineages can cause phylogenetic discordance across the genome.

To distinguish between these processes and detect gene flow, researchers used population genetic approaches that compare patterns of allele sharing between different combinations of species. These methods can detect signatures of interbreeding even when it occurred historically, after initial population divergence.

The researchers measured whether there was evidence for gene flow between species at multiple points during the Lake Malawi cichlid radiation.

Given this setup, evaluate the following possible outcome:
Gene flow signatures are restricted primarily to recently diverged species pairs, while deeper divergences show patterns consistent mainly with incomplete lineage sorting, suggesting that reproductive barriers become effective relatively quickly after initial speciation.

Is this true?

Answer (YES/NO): NO